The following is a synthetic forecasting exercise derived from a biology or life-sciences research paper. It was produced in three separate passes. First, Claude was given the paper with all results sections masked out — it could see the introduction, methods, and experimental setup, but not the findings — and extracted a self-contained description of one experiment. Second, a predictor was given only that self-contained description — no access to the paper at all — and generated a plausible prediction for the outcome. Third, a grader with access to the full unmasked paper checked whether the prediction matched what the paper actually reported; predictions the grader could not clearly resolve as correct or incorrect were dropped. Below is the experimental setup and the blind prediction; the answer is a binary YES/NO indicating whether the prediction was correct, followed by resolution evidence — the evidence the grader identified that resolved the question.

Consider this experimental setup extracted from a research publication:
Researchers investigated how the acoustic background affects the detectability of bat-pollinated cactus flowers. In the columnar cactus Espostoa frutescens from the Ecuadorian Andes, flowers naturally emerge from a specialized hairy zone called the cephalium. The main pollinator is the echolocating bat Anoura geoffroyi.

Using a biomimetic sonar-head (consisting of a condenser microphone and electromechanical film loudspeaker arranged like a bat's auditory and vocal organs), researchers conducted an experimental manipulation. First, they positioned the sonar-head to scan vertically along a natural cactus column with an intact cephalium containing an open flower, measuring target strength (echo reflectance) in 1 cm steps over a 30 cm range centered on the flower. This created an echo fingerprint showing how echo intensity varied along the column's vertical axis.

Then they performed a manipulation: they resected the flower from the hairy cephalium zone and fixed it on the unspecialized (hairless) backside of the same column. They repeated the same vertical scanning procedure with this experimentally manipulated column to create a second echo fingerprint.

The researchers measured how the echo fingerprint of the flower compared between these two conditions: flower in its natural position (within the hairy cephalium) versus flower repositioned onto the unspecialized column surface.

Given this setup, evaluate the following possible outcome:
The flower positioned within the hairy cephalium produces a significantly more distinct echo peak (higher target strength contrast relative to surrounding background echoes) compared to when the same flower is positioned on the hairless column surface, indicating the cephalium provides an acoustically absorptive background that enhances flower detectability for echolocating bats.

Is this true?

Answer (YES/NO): YES